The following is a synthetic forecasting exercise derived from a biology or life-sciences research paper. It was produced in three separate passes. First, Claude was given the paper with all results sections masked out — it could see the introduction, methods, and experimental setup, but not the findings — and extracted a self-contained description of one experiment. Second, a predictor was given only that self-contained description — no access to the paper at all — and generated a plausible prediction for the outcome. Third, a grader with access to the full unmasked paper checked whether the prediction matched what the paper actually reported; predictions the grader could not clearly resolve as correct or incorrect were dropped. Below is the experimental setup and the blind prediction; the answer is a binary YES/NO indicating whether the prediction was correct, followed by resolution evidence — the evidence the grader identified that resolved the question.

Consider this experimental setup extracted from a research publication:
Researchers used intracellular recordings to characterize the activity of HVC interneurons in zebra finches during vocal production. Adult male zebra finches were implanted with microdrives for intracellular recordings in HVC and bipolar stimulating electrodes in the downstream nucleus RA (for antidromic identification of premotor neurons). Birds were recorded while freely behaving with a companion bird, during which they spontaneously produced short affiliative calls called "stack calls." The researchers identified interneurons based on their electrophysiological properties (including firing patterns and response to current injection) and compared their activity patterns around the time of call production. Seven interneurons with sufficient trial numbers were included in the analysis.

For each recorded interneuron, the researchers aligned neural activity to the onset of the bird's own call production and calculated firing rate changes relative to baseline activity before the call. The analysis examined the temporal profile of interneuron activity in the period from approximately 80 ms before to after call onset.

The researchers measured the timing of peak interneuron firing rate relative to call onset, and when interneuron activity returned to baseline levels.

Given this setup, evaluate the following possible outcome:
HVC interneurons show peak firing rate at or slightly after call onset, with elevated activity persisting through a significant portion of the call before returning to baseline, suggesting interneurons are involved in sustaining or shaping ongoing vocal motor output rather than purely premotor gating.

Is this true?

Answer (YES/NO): NO